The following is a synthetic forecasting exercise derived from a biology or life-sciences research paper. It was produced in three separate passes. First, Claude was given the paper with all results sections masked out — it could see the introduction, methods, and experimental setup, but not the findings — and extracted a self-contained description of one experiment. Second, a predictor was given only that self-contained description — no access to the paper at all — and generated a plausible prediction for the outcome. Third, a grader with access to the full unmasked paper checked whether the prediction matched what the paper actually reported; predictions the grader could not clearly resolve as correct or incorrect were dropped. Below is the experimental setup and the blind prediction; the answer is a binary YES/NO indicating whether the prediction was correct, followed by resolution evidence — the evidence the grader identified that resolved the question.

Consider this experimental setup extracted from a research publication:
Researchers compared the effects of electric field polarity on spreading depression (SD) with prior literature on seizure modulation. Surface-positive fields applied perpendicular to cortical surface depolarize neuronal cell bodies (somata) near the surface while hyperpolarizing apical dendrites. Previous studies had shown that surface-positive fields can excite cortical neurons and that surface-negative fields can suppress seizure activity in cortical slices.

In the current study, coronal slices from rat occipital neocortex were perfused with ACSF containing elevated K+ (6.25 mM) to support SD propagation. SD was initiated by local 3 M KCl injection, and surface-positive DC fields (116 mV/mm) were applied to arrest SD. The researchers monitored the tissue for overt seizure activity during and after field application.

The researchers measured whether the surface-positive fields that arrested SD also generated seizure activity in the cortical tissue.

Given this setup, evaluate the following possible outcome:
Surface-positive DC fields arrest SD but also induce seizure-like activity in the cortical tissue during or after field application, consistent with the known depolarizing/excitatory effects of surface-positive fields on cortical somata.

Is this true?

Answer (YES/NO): NO